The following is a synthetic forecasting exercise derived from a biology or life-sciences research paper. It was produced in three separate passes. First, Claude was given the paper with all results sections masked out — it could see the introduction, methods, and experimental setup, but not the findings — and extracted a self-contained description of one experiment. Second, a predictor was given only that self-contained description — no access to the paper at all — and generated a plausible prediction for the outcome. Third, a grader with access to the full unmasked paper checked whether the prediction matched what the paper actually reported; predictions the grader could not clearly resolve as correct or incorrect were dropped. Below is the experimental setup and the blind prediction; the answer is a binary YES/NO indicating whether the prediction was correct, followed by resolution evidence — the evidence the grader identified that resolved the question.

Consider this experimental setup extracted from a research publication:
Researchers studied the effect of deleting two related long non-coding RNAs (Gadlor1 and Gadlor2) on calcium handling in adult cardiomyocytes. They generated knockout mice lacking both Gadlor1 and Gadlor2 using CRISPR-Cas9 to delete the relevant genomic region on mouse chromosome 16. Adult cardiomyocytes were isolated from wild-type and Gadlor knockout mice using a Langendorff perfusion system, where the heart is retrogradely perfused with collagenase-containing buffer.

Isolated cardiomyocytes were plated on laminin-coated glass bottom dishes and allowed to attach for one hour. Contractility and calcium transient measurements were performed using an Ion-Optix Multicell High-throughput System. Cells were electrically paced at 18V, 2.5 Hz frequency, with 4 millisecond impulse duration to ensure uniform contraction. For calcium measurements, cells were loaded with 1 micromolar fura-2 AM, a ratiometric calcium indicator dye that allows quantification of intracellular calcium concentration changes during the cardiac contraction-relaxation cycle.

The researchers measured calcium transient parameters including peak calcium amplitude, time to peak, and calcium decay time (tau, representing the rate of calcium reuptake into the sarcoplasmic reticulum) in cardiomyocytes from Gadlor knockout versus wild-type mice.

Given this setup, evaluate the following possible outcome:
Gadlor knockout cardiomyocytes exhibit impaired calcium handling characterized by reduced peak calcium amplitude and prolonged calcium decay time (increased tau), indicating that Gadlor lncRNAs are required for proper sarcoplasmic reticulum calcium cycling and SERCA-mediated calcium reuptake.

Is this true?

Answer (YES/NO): NO